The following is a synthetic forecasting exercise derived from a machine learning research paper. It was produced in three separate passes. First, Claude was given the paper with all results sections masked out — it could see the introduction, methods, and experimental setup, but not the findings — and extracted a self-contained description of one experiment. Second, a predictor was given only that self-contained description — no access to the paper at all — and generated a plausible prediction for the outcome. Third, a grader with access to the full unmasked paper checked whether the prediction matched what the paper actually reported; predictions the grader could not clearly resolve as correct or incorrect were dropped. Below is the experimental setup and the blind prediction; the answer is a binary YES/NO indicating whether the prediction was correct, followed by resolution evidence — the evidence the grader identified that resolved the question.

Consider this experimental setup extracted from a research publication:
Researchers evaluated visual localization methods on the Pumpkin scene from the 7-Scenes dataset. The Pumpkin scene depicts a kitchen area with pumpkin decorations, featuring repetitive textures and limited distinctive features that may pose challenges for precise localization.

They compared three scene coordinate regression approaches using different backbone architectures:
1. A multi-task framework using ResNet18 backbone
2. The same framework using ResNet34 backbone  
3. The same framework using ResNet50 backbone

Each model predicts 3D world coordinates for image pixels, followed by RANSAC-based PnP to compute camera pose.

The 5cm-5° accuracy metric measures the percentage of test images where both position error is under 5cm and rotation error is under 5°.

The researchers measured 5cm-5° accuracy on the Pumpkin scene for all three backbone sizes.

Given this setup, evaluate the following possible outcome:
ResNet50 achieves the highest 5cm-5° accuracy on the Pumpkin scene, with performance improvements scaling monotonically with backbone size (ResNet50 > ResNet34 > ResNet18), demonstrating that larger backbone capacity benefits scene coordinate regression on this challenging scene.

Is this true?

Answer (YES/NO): YES